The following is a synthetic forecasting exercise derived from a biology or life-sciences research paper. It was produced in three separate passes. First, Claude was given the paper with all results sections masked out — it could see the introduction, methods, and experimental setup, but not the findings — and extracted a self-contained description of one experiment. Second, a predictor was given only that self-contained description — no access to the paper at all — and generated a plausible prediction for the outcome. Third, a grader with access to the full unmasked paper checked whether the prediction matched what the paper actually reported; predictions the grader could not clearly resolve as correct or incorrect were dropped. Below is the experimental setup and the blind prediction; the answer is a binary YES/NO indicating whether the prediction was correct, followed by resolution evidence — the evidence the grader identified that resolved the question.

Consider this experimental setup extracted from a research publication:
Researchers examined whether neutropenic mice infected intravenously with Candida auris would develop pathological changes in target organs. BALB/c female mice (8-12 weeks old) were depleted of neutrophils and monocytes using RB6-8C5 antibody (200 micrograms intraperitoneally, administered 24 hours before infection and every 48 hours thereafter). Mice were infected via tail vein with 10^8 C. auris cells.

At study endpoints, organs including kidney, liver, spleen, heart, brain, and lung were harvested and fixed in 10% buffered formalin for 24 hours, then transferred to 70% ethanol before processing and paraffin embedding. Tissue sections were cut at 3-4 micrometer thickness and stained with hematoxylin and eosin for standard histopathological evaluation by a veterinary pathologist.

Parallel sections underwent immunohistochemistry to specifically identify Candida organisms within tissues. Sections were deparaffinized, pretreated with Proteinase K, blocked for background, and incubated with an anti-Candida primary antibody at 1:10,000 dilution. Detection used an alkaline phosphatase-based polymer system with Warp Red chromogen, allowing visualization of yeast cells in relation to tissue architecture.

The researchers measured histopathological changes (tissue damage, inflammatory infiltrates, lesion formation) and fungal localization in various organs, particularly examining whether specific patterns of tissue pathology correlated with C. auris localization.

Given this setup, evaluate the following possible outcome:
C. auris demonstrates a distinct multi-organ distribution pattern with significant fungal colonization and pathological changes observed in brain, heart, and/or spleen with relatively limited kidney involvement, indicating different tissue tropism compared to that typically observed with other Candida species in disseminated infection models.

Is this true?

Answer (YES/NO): NO